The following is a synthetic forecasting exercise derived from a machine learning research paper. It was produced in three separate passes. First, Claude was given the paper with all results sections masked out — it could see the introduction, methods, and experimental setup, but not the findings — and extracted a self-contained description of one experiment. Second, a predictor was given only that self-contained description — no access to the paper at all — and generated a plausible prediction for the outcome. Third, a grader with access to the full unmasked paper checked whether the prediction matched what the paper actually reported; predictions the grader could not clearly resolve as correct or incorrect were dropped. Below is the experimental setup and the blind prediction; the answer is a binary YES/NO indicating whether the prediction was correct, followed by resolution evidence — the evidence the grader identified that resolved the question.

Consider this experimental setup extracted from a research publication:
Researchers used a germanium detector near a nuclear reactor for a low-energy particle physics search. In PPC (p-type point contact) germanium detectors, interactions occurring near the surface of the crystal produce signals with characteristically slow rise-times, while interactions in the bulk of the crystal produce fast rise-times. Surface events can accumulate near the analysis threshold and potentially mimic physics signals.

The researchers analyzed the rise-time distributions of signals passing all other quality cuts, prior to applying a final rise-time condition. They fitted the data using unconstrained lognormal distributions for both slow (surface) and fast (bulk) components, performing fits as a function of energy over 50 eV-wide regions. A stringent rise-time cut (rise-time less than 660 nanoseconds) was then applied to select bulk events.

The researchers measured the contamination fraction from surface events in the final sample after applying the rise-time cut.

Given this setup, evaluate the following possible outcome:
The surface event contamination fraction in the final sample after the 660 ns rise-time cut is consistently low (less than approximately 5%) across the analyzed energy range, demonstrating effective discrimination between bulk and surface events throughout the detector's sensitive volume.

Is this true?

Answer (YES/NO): YES